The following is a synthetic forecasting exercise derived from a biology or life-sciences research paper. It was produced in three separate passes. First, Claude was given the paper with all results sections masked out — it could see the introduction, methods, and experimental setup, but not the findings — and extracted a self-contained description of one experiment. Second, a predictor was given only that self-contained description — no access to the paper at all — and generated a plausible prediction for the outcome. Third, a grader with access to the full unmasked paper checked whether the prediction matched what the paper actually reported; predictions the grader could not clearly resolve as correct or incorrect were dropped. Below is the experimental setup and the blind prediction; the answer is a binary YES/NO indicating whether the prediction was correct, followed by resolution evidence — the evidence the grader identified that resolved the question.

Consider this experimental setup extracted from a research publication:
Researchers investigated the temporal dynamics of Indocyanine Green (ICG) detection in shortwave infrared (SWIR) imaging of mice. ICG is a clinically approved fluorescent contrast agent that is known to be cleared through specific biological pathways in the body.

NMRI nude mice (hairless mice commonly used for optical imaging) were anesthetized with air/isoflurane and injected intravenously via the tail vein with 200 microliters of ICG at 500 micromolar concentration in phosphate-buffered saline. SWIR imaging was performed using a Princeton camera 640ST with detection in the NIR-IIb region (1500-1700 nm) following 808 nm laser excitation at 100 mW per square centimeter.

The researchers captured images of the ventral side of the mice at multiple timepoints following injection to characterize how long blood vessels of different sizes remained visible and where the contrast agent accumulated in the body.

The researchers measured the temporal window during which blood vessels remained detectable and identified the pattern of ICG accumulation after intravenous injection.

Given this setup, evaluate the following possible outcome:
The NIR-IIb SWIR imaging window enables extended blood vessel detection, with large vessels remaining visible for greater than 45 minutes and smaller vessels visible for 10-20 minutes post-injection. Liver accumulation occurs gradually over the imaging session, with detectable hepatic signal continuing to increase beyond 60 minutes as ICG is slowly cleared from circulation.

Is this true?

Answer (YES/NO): NO